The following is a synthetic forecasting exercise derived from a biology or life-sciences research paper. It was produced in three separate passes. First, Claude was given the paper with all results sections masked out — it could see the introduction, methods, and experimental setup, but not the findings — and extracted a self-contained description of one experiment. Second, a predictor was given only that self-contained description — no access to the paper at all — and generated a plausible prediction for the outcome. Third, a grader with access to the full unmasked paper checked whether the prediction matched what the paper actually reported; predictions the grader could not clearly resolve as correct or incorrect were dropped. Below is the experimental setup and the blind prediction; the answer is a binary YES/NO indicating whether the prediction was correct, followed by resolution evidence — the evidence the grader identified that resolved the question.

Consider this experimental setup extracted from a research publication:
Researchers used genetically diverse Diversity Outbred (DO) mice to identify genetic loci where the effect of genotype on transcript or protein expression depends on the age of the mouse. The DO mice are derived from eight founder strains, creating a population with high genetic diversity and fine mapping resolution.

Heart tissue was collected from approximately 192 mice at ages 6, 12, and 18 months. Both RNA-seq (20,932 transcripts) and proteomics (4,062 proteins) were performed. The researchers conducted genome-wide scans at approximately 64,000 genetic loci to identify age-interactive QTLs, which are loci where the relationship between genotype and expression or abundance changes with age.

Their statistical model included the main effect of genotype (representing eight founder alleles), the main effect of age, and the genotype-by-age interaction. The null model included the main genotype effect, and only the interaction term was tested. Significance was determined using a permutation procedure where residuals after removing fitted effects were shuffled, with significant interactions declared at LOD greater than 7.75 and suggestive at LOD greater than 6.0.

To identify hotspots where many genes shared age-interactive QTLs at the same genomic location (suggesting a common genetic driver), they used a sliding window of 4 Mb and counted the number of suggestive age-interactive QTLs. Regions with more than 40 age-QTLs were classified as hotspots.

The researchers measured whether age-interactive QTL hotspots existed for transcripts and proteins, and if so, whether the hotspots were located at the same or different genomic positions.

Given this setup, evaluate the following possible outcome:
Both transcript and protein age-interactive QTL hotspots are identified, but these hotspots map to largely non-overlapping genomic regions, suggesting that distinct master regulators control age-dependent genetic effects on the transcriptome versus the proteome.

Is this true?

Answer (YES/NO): YES